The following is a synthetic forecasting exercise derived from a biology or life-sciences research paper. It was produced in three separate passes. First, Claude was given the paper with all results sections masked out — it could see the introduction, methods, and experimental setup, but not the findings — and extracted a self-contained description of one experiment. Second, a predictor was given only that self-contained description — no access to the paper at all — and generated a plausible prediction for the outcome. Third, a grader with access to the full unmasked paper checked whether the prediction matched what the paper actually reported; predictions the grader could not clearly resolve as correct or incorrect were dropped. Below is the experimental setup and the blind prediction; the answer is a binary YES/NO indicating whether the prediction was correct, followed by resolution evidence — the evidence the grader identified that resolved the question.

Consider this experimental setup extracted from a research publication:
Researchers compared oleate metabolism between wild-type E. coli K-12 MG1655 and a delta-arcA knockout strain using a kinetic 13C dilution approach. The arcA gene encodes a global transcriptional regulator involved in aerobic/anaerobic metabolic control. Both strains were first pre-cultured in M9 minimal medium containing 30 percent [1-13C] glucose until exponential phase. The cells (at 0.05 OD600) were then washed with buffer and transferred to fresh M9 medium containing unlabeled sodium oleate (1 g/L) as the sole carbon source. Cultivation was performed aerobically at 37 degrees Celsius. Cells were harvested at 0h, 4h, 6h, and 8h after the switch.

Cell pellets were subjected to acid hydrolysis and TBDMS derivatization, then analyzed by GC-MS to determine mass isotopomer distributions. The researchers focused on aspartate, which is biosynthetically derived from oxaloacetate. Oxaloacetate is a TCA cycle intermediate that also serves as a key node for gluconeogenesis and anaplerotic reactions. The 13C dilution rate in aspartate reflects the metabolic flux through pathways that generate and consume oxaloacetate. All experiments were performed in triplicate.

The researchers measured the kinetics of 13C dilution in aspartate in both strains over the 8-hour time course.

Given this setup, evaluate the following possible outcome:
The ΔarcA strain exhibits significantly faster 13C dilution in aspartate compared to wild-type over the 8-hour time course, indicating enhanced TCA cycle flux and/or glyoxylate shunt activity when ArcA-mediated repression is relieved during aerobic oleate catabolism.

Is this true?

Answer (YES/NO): YES